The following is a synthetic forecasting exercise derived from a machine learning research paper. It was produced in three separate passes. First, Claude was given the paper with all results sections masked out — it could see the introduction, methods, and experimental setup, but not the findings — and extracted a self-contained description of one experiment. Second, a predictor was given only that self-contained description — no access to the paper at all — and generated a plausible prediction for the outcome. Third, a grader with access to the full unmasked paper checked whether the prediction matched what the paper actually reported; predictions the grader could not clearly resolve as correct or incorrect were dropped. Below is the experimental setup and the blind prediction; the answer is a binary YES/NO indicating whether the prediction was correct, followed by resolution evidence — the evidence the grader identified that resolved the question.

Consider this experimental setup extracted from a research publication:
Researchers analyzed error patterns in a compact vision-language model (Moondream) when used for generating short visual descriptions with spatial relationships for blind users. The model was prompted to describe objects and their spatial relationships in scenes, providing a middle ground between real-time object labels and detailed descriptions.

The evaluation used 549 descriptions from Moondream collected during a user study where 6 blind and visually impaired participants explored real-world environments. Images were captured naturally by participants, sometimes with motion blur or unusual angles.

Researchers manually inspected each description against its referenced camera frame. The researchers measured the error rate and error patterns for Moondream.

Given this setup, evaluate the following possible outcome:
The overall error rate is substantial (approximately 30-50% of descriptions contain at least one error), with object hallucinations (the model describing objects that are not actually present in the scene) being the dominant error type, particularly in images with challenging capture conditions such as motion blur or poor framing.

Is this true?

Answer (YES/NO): NO